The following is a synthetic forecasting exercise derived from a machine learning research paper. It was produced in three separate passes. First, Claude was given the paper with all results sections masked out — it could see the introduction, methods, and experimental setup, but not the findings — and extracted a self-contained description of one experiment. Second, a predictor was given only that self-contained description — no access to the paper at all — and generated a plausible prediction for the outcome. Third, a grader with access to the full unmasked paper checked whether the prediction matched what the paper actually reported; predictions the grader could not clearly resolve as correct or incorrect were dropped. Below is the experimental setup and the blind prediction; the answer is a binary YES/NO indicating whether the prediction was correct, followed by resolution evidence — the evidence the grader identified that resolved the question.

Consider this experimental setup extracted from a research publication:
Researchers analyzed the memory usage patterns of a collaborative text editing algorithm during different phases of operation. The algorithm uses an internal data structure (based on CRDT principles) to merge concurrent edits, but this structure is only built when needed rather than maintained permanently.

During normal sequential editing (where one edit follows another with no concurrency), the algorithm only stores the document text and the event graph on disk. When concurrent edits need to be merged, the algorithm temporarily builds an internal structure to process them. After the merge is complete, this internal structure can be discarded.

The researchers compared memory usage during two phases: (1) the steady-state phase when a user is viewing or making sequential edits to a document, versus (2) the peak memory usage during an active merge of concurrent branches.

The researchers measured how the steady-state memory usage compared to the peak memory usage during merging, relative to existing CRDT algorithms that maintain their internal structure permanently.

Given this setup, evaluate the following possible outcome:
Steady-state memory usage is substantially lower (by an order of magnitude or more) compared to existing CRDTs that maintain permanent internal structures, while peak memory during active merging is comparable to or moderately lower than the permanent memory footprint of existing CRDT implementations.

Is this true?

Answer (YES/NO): YES